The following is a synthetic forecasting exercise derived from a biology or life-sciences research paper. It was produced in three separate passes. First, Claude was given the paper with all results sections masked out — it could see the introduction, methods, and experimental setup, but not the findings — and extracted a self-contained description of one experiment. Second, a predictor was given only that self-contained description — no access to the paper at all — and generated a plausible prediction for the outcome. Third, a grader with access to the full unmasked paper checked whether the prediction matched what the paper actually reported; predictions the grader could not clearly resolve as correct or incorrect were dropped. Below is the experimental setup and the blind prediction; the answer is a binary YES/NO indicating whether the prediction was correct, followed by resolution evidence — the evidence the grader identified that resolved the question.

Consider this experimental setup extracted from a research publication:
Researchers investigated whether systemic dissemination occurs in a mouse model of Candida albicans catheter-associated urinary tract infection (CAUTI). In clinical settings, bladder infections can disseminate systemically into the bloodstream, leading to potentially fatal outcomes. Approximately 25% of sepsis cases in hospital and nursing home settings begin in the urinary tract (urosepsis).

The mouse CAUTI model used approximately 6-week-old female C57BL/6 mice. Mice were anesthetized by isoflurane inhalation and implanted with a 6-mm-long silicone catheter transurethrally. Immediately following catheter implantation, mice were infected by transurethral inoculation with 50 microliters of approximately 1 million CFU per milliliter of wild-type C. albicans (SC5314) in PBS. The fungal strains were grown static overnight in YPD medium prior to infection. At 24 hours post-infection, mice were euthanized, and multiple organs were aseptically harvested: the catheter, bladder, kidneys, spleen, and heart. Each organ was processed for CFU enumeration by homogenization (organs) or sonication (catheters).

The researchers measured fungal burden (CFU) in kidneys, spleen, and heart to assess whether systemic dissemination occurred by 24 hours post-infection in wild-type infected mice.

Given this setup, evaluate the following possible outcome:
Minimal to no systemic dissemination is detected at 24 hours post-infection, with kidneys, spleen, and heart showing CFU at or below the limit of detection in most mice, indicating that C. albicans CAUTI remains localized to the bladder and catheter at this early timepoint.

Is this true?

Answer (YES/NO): NO